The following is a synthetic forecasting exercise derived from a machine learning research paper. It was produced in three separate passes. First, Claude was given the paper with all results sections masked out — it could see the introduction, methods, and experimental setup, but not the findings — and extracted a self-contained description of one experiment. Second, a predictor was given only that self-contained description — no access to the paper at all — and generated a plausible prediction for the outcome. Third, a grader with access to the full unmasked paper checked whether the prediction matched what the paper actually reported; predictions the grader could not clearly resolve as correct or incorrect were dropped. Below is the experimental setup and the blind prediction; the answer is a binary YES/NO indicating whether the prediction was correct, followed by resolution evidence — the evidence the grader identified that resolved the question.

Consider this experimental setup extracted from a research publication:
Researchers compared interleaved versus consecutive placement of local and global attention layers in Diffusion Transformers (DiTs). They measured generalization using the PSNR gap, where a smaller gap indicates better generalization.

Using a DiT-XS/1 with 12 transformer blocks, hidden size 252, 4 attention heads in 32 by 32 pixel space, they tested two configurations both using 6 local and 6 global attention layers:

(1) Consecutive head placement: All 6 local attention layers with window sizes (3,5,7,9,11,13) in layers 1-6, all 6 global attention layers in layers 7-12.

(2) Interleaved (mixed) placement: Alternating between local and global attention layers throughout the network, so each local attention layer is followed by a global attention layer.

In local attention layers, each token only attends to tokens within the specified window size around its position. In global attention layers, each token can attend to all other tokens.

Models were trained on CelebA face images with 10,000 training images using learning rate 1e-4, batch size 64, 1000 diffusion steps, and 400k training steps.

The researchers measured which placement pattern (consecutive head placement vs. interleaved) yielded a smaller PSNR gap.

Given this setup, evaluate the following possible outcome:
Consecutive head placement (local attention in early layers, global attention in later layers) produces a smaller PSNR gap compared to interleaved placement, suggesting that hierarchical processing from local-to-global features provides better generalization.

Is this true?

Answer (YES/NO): YES